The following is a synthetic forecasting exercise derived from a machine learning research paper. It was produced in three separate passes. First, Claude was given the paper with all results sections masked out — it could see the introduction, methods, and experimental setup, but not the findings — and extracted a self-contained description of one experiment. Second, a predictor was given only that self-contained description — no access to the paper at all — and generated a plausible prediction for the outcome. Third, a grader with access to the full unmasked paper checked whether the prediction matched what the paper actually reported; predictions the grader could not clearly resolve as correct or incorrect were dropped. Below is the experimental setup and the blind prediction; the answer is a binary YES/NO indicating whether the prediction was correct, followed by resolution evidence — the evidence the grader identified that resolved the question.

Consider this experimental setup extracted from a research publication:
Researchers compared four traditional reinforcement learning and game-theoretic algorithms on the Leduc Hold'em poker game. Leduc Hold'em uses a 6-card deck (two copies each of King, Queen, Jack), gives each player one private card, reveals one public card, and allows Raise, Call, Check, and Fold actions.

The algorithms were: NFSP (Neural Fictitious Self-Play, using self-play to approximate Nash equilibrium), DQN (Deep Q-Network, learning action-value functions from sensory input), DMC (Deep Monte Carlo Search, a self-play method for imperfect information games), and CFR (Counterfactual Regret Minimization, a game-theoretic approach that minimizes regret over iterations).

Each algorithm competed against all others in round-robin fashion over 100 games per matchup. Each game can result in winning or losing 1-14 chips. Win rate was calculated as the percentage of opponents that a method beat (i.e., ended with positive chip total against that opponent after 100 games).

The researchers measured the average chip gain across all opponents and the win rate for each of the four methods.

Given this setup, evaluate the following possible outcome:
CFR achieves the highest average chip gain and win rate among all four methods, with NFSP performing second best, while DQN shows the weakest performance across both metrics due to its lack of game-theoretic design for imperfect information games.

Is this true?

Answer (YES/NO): NO